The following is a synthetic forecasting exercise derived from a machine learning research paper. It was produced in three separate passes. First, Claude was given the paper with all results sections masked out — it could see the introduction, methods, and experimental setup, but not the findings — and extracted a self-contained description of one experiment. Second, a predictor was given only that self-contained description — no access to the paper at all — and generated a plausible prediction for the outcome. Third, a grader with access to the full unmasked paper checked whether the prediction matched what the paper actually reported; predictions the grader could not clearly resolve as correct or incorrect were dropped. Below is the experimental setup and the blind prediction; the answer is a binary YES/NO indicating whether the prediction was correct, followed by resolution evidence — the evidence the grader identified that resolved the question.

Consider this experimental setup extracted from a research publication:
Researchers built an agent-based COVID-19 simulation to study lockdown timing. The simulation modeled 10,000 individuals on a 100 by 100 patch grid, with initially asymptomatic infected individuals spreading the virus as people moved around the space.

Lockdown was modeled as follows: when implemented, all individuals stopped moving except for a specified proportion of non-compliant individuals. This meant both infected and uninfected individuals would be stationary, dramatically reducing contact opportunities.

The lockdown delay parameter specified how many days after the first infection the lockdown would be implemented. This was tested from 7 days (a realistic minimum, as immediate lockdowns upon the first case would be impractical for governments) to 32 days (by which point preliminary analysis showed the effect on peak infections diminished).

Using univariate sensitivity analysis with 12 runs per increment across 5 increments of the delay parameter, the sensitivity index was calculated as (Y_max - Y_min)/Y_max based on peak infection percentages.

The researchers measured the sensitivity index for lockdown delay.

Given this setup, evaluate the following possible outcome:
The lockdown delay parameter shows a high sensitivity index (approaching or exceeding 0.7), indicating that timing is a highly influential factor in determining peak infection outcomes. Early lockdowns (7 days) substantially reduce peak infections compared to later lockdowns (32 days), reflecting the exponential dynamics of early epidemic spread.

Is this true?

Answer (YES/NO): NO